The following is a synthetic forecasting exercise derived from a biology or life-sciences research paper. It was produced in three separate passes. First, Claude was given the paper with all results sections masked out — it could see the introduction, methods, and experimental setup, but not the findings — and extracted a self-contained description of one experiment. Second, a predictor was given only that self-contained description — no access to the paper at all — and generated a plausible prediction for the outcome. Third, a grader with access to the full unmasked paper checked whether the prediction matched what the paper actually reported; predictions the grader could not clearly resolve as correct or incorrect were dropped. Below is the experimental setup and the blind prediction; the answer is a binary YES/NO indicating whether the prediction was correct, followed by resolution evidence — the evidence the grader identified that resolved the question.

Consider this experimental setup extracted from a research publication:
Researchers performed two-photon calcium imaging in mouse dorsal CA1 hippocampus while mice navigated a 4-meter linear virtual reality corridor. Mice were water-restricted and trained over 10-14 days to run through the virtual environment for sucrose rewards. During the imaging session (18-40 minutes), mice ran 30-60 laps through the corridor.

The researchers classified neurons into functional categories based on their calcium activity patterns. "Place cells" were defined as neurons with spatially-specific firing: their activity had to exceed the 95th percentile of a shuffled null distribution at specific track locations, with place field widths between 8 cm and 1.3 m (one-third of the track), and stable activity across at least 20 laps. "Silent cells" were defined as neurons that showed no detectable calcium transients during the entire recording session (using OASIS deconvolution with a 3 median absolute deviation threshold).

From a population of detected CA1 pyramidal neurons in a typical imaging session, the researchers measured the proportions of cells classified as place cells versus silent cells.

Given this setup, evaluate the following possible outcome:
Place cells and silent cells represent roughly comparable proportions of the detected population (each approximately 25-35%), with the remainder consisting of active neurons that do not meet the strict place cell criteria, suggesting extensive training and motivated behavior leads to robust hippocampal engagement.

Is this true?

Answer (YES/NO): NO